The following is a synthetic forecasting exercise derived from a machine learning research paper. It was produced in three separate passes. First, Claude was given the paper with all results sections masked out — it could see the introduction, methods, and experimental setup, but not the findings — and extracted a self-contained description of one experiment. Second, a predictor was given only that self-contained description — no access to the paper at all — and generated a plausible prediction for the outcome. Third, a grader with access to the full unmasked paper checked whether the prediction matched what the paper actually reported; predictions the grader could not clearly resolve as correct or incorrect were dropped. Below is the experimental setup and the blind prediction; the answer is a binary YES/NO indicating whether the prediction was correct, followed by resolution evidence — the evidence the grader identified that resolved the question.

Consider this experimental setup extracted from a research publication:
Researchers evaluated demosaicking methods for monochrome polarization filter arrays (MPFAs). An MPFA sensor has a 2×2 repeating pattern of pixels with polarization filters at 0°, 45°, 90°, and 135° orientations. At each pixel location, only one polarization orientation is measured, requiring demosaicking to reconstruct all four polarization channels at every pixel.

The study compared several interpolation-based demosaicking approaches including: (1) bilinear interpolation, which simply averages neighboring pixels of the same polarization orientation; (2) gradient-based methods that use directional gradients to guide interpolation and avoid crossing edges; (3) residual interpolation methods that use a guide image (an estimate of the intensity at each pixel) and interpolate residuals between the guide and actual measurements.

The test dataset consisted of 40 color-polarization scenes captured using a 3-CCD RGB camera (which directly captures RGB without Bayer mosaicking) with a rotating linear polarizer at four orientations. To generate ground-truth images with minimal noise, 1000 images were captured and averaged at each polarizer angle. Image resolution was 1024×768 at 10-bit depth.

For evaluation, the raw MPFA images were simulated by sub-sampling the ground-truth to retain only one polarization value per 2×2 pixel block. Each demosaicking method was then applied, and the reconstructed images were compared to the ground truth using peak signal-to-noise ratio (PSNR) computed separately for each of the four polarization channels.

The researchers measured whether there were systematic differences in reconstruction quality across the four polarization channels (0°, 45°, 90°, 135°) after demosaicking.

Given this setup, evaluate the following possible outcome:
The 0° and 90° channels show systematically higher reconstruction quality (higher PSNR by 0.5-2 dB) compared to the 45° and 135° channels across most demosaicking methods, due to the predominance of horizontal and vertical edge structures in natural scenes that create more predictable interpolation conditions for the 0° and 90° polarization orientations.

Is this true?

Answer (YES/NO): NO